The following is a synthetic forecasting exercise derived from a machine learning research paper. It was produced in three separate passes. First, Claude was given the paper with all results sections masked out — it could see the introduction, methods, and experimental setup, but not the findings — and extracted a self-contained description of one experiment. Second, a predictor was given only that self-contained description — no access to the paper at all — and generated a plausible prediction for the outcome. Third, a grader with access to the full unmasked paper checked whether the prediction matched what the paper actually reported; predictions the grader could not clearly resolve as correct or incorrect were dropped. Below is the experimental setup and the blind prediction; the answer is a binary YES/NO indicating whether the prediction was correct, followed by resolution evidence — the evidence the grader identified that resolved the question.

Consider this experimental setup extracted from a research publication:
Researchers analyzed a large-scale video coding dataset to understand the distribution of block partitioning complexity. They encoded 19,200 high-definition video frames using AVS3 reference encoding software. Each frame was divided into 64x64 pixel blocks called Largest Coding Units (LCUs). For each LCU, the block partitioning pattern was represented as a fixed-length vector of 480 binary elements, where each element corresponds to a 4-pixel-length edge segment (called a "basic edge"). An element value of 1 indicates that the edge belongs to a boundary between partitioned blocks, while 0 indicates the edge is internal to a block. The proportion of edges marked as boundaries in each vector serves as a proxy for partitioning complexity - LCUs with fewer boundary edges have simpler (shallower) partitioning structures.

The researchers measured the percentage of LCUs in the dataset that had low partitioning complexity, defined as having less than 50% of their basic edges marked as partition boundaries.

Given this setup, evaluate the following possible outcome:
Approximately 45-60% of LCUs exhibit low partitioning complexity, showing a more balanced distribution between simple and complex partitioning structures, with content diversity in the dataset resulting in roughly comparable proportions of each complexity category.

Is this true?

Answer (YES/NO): NO